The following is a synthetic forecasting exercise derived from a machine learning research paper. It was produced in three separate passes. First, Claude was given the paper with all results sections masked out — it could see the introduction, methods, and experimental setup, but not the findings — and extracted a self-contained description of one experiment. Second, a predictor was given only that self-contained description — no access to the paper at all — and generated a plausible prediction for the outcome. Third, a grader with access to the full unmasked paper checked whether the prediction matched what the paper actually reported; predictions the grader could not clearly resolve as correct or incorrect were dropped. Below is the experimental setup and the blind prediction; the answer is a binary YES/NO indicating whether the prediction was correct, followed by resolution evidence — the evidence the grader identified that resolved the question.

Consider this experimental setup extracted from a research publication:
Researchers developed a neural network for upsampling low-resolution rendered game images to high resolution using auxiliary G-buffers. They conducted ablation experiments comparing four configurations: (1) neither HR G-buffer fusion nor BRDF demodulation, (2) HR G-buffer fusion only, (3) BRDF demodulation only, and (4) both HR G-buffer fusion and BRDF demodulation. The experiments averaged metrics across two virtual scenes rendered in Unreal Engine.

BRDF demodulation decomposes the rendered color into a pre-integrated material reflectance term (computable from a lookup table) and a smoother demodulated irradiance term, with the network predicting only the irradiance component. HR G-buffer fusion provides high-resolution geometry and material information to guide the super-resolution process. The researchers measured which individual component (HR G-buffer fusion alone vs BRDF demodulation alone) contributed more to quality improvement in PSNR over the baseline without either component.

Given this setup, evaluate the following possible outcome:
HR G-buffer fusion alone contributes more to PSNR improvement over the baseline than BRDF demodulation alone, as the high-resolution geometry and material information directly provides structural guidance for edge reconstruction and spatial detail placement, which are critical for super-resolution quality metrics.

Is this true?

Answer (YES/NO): YES